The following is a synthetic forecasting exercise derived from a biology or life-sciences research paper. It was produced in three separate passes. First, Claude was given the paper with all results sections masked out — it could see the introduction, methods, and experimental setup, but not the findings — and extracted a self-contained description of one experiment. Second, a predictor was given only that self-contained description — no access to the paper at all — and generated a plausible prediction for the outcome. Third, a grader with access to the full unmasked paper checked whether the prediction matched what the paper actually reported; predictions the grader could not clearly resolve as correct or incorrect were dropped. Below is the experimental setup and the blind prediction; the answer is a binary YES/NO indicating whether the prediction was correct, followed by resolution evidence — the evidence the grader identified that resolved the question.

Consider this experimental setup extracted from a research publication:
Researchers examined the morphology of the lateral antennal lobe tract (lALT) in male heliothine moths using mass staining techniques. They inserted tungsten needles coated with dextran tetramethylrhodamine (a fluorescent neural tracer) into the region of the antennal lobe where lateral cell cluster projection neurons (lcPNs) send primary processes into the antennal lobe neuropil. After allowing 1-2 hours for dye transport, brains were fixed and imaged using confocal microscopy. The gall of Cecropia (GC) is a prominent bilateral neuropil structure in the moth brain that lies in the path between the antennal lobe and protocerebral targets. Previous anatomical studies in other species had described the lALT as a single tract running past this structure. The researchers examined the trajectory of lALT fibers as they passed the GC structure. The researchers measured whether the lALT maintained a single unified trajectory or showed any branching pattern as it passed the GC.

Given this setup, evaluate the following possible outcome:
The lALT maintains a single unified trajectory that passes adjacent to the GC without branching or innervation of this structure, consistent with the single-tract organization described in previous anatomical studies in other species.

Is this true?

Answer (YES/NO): NO